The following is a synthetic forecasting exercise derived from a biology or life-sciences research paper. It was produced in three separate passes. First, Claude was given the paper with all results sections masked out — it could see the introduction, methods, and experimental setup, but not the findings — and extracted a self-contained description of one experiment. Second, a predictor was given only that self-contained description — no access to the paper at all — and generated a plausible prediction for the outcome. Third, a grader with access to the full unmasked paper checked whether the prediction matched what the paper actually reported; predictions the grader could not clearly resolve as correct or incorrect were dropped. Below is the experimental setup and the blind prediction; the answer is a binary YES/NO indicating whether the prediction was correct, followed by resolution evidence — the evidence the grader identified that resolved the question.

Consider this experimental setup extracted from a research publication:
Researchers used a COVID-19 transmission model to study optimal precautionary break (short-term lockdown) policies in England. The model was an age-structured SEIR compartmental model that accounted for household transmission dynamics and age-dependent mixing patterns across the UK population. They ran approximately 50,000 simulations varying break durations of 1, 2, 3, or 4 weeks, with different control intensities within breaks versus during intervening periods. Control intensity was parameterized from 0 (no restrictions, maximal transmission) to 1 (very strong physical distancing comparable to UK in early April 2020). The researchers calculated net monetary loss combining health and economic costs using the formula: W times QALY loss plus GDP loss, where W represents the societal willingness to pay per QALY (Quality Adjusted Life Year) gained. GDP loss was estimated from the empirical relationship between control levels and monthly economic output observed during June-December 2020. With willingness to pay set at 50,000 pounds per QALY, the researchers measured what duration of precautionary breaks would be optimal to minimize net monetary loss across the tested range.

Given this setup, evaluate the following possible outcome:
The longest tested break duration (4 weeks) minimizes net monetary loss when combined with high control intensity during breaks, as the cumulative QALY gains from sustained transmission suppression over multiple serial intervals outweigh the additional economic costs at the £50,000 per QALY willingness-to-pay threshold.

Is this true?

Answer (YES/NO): YES